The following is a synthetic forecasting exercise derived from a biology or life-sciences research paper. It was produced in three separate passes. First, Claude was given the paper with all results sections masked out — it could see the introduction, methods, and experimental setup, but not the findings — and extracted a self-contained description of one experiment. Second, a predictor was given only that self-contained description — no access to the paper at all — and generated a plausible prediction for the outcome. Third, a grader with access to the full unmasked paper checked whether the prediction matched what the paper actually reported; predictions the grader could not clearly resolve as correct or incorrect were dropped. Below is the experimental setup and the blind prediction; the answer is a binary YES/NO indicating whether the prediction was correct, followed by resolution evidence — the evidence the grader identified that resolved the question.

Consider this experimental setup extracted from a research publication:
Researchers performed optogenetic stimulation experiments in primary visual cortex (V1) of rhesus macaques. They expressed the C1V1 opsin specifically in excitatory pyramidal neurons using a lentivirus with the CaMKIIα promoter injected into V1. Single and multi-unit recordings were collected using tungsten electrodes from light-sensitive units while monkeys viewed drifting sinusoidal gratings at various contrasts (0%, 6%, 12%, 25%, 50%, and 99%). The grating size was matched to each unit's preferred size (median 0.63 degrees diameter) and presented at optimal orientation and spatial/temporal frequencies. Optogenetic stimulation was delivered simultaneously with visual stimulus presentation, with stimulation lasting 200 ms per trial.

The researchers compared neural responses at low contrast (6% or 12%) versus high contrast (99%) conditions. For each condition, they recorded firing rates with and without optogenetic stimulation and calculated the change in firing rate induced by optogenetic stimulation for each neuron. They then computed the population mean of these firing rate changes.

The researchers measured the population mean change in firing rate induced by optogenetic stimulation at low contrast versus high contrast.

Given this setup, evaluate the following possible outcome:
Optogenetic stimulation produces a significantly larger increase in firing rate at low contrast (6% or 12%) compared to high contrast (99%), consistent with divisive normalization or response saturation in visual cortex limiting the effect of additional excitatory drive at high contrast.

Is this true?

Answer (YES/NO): NO